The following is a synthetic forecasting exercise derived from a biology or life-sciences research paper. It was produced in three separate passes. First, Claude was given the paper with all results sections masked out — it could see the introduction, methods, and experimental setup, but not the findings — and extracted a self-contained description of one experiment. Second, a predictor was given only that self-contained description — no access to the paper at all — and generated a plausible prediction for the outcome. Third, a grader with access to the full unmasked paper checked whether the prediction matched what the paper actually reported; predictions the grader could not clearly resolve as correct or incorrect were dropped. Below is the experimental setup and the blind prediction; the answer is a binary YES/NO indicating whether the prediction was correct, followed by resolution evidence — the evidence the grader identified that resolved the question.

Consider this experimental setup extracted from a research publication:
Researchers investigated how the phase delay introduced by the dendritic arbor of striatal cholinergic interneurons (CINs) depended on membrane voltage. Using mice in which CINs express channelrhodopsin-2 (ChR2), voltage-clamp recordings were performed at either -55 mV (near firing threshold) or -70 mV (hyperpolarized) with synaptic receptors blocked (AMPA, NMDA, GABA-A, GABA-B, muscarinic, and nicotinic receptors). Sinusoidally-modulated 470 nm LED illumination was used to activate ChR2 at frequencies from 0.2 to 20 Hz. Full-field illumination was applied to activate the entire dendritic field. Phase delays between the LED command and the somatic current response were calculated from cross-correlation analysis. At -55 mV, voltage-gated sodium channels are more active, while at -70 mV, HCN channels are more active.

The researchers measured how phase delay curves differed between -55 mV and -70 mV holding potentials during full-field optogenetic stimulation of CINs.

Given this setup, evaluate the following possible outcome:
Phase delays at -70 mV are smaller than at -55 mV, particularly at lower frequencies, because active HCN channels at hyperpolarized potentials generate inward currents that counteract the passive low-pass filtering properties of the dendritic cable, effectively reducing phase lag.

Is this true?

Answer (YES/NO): NO